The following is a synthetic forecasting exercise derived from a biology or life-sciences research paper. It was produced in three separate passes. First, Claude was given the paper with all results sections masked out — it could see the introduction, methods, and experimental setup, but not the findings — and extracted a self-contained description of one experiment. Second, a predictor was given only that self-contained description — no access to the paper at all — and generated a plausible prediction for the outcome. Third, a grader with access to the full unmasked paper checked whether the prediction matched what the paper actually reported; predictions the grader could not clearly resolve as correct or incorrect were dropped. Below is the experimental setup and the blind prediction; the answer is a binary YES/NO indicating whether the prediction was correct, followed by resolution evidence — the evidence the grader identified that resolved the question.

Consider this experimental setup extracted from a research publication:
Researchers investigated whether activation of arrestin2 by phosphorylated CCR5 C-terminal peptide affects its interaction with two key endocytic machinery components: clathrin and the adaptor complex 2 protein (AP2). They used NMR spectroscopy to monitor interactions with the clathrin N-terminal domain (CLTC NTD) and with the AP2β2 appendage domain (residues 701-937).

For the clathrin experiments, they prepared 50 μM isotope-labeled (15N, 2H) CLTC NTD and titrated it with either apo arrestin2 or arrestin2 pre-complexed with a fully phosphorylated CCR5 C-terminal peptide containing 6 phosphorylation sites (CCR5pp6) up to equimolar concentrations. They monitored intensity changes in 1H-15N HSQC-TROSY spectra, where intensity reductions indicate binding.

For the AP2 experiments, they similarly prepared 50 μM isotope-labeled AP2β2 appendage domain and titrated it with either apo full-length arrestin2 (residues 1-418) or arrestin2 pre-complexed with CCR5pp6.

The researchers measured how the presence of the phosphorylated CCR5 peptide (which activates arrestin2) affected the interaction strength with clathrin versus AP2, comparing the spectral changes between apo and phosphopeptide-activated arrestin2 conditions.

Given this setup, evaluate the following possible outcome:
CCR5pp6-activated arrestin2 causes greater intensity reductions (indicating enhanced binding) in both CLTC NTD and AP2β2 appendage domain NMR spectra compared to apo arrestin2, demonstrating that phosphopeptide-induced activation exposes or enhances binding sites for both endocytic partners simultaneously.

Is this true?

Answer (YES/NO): NO